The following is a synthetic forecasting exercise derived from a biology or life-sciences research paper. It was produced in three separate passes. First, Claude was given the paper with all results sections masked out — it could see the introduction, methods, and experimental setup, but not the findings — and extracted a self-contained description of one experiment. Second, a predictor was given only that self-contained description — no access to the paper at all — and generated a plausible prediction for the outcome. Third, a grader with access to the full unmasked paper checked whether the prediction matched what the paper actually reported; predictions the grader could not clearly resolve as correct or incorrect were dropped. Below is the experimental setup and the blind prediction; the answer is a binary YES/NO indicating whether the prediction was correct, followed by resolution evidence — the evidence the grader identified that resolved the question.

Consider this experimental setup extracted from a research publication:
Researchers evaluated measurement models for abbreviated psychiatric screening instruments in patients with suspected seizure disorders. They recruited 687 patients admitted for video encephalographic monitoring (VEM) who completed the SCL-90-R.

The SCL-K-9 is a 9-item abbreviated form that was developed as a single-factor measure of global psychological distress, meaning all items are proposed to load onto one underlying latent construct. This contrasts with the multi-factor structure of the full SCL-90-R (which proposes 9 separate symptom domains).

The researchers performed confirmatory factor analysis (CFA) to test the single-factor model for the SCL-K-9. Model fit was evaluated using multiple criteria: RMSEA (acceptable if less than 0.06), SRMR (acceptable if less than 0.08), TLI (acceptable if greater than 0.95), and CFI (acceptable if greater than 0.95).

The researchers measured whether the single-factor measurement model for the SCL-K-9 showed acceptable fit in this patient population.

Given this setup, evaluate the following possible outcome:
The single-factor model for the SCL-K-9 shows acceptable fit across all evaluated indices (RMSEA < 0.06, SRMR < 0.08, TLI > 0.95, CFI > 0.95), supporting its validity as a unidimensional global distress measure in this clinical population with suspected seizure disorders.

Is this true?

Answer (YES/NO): YES